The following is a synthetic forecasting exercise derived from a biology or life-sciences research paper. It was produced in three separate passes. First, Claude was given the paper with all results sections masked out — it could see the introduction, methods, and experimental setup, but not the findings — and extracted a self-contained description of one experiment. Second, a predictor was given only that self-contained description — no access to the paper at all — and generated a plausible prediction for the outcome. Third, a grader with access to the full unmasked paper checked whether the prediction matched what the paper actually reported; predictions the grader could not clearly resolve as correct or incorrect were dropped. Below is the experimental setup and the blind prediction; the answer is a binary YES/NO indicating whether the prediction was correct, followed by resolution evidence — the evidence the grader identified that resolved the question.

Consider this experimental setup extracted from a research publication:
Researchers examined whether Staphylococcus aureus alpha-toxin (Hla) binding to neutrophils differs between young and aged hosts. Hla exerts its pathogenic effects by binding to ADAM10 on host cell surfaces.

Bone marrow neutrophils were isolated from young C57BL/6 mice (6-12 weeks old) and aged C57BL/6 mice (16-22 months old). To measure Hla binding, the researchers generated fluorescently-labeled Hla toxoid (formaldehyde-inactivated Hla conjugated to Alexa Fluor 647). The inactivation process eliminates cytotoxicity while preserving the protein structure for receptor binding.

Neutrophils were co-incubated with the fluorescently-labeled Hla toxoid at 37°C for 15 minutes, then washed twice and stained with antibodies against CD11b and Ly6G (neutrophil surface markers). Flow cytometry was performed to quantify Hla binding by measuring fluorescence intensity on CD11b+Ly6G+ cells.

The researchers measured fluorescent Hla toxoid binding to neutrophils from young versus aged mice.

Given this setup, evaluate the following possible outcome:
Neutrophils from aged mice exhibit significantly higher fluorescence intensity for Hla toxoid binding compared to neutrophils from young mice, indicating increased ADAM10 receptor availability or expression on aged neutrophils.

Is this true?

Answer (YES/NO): NO